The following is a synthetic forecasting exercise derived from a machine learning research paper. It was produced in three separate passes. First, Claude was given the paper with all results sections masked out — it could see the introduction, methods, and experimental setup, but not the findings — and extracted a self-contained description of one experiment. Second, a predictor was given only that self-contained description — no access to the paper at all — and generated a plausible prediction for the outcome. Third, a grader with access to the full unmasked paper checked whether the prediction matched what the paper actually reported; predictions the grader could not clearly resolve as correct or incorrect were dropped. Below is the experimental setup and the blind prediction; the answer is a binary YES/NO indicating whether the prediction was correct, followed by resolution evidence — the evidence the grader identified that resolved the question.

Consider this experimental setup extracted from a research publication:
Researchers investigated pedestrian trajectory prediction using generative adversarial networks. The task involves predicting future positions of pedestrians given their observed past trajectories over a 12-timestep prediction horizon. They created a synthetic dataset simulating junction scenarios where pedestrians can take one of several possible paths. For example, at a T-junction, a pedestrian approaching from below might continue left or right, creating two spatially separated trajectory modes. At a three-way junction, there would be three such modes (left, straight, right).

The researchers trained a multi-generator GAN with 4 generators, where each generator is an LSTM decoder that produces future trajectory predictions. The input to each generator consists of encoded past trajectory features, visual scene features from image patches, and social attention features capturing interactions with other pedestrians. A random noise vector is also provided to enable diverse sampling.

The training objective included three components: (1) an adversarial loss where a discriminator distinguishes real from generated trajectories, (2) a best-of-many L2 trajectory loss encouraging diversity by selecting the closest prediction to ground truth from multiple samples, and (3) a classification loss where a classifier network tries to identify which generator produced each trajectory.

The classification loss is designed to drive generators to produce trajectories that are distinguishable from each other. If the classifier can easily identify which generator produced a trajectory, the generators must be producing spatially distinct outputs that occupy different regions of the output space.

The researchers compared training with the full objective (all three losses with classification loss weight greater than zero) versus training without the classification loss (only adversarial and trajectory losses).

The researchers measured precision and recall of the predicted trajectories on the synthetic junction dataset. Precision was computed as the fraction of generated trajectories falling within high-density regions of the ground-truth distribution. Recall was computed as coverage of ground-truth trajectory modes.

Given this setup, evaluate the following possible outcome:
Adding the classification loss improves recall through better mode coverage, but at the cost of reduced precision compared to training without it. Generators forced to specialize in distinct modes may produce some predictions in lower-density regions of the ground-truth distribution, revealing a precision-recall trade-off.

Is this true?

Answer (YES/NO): NO